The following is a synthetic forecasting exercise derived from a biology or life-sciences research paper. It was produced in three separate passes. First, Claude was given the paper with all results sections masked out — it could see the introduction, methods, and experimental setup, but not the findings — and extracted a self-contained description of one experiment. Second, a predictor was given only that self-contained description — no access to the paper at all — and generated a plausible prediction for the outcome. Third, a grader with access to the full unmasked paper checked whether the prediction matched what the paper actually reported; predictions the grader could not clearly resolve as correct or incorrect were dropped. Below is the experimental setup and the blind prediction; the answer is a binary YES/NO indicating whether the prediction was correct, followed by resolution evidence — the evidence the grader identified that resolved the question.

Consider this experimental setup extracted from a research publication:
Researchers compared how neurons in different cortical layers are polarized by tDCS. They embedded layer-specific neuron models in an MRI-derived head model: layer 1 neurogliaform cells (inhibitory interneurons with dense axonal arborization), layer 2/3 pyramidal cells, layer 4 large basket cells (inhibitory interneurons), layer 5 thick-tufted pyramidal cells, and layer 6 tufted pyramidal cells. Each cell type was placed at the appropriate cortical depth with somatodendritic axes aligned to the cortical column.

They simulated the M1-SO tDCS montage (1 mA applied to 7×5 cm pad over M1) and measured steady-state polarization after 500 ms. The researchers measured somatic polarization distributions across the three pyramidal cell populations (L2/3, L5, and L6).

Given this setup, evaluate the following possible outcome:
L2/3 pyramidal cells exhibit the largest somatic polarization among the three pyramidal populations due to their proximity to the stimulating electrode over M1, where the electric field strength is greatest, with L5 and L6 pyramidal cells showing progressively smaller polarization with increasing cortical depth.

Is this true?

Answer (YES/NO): NO